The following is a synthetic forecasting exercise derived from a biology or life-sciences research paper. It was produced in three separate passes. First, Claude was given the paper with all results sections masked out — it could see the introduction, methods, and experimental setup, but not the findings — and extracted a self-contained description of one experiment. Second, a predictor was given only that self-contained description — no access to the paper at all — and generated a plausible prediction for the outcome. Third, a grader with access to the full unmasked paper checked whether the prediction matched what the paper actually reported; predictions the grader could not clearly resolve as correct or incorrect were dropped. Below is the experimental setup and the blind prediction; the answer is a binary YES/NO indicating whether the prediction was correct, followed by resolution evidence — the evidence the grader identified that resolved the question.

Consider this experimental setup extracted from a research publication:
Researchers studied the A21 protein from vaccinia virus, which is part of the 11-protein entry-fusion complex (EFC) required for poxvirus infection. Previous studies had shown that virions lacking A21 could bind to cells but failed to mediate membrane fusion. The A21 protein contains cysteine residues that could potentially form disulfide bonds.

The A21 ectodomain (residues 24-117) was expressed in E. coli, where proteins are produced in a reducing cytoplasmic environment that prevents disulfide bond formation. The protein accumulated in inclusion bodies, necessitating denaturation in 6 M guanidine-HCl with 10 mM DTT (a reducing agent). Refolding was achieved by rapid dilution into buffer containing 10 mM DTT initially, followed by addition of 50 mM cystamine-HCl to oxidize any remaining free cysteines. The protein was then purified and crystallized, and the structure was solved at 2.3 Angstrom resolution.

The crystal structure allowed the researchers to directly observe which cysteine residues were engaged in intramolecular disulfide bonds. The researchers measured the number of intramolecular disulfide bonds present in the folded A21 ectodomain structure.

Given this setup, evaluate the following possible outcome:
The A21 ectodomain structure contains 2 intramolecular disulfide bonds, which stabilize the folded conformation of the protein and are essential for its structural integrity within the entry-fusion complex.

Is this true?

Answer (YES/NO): YES